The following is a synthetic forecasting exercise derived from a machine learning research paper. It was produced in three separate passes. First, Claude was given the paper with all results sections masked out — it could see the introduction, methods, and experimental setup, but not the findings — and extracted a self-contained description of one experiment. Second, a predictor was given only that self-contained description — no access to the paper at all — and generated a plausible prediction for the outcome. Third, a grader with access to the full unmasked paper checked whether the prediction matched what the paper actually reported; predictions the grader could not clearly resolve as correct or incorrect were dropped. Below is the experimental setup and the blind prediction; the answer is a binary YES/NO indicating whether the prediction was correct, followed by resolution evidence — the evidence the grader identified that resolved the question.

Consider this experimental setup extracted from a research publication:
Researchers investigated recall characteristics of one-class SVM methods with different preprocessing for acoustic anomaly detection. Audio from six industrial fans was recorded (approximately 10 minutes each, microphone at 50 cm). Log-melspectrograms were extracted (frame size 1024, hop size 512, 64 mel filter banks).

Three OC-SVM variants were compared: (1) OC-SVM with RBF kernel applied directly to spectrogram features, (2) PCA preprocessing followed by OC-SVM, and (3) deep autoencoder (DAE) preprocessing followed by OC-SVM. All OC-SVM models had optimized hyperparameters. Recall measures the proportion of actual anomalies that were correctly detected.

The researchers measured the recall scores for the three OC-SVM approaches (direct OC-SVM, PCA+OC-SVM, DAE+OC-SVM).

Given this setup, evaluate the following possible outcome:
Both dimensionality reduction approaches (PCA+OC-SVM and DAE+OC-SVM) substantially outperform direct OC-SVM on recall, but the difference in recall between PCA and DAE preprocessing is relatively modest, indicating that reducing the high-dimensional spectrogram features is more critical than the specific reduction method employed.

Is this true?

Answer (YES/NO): NO